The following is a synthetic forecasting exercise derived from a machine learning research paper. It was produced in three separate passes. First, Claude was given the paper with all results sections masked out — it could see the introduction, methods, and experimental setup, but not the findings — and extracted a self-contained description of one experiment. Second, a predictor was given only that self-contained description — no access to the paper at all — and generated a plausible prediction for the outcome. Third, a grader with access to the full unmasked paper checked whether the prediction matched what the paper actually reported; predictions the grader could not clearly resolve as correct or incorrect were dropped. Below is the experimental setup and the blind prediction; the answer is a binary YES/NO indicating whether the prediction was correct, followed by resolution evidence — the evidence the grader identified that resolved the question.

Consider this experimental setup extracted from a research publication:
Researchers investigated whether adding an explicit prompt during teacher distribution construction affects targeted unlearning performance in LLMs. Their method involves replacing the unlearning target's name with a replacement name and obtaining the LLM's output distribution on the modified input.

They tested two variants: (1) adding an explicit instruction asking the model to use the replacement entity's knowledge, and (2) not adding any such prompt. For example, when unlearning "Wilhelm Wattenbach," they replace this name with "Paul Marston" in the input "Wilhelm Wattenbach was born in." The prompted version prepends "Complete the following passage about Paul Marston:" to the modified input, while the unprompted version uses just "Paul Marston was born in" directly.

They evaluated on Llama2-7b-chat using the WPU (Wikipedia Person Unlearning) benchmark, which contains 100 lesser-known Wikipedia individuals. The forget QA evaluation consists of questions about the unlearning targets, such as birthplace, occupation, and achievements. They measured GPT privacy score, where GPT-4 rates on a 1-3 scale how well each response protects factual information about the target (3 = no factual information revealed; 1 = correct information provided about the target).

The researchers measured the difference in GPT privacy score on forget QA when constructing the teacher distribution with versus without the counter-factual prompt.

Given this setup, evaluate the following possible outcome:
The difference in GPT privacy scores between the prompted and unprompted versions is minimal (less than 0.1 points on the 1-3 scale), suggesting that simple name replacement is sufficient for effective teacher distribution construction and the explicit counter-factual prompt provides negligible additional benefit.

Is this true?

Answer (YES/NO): NO